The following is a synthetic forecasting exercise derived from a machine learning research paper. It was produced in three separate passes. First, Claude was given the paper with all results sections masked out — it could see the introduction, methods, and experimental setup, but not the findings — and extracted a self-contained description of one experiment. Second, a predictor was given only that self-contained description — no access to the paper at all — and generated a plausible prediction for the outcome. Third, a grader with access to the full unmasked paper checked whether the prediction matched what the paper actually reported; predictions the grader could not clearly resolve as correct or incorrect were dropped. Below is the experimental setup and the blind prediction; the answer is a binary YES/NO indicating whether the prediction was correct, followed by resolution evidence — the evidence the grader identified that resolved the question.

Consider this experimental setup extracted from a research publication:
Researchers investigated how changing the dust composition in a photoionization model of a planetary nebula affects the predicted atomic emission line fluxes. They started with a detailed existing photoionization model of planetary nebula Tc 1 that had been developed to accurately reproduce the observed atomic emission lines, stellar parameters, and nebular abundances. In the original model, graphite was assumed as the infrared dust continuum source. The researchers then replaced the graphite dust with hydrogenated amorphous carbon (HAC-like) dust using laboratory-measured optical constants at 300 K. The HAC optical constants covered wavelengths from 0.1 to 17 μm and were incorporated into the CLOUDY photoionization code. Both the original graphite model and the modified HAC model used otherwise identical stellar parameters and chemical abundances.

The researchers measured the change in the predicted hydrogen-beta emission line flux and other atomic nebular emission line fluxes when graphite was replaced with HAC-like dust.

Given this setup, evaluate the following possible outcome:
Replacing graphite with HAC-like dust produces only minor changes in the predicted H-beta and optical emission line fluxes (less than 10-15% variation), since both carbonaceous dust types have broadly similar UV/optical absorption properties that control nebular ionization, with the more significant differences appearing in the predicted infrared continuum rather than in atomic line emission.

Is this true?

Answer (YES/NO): YES